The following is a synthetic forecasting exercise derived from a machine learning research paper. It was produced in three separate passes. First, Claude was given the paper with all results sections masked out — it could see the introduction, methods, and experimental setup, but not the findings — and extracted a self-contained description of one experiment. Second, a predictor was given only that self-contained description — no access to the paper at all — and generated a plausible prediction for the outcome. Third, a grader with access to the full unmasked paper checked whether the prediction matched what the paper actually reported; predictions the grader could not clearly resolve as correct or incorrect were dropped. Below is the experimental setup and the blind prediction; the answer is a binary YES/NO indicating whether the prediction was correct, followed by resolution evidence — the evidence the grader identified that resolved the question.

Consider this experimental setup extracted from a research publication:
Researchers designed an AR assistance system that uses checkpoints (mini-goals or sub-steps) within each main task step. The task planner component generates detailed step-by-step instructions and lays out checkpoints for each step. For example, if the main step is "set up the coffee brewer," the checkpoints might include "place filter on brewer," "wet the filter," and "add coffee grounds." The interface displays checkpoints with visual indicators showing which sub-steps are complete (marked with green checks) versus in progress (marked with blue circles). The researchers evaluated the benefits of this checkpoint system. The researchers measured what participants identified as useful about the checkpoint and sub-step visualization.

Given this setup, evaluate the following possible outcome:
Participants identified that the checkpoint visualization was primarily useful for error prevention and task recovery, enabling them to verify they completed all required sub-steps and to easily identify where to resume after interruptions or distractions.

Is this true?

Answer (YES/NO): NO